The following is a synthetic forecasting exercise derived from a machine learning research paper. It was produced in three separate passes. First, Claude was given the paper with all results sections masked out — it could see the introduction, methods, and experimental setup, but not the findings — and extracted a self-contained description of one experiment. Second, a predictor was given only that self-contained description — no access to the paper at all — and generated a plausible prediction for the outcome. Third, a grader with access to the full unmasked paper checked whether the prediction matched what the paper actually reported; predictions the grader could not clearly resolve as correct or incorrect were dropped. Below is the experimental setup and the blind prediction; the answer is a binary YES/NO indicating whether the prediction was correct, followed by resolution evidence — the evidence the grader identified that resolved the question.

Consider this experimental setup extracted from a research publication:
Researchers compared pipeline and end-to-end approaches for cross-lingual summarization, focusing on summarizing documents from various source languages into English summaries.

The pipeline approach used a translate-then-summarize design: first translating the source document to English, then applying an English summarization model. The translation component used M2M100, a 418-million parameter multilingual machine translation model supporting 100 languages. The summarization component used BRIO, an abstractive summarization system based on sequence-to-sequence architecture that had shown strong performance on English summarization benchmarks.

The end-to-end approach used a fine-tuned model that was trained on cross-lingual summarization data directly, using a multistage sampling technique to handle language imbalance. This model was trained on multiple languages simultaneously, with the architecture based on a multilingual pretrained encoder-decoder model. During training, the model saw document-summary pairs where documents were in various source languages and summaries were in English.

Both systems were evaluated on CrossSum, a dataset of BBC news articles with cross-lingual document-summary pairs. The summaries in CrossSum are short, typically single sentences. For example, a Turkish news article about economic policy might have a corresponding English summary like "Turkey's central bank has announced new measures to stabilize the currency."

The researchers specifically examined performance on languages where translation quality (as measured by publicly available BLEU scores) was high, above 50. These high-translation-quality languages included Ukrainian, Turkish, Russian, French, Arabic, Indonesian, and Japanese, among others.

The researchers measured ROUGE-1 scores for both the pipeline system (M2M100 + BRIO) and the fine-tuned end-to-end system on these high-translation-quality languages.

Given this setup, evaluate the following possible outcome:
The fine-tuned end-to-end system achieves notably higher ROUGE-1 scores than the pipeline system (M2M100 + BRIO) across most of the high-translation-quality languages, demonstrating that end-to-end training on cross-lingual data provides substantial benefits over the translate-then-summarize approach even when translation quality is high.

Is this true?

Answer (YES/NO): NO